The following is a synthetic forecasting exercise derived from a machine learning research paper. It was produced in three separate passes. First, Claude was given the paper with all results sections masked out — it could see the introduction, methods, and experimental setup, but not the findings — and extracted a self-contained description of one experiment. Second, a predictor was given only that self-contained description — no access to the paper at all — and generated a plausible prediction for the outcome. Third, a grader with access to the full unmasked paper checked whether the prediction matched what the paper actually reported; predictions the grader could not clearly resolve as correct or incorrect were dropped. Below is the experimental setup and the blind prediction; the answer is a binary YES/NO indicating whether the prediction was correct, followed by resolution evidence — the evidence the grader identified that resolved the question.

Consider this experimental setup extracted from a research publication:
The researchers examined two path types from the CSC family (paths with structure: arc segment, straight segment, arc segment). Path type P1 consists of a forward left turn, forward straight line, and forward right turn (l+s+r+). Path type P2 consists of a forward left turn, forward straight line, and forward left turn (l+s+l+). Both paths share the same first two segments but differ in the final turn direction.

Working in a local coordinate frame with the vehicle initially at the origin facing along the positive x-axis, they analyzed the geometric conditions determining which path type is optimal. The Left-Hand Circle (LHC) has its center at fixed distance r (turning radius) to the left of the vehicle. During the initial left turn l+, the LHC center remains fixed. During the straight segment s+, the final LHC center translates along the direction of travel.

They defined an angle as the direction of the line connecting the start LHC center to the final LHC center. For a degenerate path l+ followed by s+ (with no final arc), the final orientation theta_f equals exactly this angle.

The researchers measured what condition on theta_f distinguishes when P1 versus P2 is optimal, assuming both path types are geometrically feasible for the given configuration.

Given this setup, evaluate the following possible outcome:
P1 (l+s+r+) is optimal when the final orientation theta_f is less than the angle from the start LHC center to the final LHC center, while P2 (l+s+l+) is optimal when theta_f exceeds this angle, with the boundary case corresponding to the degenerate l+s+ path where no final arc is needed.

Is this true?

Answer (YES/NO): YES